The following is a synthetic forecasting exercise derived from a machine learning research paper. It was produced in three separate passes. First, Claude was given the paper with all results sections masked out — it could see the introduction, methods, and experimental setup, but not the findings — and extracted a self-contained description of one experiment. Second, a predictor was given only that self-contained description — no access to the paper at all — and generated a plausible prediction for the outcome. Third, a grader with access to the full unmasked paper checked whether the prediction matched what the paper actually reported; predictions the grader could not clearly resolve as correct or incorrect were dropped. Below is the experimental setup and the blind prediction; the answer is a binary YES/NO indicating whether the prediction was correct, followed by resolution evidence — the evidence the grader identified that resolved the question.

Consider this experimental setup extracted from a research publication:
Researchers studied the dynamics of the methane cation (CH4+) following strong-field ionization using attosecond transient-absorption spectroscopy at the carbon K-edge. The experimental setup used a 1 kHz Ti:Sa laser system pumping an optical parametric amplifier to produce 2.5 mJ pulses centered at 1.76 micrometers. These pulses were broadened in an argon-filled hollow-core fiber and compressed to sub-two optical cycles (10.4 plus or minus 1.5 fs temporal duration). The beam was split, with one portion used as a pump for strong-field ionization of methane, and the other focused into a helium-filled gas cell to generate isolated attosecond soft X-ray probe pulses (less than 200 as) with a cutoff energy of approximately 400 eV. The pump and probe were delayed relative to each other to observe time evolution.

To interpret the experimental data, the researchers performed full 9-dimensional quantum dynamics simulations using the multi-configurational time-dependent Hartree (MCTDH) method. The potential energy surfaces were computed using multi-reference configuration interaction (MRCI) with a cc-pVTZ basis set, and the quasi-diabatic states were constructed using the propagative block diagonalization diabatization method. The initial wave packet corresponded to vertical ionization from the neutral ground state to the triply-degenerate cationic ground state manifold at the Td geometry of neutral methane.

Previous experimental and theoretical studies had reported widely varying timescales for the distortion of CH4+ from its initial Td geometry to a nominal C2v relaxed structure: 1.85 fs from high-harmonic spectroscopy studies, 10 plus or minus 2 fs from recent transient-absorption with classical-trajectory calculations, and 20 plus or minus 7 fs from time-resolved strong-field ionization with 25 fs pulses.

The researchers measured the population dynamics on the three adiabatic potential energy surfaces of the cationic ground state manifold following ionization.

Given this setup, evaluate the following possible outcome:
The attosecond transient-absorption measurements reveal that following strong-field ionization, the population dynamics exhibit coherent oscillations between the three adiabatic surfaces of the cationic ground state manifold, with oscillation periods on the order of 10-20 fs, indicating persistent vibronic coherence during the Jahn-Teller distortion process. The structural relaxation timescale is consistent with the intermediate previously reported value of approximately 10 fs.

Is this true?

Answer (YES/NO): NO